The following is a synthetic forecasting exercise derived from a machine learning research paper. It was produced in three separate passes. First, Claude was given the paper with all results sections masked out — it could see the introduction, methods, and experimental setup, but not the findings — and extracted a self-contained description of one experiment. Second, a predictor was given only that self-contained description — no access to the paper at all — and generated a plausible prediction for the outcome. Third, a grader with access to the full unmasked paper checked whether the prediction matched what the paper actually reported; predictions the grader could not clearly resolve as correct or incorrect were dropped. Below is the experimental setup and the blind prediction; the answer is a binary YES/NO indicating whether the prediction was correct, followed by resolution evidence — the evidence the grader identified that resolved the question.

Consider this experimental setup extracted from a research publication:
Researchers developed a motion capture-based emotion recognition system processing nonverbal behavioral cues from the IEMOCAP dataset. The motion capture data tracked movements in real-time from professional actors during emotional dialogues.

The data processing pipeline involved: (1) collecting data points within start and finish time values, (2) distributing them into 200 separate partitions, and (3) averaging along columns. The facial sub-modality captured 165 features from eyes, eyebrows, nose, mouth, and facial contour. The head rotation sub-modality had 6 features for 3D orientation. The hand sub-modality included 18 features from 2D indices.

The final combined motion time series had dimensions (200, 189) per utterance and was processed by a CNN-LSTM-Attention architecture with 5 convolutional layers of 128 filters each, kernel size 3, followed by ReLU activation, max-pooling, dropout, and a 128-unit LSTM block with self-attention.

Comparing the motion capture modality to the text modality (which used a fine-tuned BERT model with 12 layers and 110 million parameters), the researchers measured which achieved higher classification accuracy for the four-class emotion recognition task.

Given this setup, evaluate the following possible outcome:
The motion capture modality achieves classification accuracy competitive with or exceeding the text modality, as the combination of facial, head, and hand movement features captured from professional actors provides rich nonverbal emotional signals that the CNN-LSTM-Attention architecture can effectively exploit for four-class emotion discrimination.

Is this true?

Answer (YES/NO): NO